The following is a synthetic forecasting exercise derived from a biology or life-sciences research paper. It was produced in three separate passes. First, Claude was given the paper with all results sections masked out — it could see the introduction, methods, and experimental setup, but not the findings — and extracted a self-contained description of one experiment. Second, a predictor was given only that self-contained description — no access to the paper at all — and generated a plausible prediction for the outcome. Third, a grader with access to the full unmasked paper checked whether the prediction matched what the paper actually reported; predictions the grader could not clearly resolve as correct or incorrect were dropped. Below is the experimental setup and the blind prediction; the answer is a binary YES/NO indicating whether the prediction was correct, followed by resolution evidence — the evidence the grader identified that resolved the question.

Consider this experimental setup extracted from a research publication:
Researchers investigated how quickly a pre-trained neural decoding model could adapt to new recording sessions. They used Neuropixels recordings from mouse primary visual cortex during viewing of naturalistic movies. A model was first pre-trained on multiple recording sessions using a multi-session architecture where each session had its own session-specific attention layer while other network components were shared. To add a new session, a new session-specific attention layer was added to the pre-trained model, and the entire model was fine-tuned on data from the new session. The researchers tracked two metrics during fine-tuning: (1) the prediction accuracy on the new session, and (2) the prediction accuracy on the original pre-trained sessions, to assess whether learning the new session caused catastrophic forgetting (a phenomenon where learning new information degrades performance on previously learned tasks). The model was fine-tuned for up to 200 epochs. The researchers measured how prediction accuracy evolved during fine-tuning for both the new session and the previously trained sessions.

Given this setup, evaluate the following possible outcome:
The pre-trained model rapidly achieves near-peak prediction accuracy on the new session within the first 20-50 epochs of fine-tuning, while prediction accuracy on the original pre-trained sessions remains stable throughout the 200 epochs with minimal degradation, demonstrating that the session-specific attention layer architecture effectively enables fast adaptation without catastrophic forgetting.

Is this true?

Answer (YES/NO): YES